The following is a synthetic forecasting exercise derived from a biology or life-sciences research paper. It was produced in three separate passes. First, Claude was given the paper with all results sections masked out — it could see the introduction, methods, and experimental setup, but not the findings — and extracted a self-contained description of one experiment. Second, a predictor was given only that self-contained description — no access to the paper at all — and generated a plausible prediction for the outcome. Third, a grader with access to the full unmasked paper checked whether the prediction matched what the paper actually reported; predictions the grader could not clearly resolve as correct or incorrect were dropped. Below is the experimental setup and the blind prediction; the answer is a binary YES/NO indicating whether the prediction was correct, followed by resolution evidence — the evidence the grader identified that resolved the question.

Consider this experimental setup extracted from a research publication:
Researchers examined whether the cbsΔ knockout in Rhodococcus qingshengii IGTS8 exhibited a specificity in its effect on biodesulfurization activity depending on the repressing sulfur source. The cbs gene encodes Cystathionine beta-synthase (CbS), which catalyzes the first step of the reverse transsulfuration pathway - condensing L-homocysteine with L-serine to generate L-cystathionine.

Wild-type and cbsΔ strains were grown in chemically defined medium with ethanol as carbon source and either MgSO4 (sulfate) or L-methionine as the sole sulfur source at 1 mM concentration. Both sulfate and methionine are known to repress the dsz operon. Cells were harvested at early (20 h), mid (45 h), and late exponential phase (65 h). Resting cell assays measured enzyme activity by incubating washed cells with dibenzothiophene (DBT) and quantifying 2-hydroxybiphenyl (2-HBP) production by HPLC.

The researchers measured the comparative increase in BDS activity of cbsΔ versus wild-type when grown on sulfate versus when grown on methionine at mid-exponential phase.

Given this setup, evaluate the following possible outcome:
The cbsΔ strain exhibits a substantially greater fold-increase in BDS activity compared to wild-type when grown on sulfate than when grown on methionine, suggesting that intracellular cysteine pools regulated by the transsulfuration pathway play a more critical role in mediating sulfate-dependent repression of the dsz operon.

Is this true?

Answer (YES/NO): YES